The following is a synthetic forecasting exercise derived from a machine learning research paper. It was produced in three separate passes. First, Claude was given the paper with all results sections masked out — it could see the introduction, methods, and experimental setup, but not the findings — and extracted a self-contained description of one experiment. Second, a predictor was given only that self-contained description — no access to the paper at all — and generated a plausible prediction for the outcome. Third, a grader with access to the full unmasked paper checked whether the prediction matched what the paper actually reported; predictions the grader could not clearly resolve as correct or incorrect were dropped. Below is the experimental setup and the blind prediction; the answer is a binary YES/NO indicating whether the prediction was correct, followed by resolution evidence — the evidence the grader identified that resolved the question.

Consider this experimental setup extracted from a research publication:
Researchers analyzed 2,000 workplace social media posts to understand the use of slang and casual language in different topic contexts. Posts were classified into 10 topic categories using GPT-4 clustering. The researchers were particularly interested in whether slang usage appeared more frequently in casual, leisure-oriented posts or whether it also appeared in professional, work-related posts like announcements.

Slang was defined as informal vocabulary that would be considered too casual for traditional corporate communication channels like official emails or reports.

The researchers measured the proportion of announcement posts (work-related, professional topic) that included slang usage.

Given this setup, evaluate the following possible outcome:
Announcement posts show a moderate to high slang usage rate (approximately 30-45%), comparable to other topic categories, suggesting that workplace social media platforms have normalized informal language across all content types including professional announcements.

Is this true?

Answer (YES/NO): NO